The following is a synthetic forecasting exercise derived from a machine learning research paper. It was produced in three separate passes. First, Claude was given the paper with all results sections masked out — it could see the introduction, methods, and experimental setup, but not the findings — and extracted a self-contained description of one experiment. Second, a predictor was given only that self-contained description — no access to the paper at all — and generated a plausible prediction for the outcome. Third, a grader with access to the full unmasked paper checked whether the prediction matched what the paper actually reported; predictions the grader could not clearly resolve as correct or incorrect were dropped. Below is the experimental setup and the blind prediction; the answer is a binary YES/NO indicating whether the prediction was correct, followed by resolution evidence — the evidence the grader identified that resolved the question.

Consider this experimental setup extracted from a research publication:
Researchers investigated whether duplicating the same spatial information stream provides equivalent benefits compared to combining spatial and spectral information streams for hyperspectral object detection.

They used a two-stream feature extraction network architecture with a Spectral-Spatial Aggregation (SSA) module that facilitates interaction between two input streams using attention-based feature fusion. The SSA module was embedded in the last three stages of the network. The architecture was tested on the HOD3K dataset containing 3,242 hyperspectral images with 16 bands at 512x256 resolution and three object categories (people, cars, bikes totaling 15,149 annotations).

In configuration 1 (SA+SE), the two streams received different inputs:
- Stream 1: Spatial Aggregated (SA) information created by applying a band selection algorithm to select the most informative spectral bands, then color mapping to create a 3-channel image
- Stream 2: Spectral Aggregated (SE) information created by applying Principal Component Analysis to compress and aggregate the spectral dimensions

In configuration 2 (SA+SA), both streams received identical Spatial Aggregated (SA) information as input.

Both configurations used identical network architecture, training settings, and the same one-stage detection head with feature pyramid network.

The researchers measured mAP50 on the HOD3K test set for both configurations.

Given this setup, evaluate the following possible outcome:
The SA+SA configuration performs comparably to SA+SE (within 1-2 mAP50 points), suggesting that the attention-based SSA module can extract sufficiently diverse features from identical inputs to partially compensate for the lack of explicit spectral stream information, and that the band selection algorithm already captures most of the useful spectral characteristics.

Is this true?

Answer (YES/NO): NO